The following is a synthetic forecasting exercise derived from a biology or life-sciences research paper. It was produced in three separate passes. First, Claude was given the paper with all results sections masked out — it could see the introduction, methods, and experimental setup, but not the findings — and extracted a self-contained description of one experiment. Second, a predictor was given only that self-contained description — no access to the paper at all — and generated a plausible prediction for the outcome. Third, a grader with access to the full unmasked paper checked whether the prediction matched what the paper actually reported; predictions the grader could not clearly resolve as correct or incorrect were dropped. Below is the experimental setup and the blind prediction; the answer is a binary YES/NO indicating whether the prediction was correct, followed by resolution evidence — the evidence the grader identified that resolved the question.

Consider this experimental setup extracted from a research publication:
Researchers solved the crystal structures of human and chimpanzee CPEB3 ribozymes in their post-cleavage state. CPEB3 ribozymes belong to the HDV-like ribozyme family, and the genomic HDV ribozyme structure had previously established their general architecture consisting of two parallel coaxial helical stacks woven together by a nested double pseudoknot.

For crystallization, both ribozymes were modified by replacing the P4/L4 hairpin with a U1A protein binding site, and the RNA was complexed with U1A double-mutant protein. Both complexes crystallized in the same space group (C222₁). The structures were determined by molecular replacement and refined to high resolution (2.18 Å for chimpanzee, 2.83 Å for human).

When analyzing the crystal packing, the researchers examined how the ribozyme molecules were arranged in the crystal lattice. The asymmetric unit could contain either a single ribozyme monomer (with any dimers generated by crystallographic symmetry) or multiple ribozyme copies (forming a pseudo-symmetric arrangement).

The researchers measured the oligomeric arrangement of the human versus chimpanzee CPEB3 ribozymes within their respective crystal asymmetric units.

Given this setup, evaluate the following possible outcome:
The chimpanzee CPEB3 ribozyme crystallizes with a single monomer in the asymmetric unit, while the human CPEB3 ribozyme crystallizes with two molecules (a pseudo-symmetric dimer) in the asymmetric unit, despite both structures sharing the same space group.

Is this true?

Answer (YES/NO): NO